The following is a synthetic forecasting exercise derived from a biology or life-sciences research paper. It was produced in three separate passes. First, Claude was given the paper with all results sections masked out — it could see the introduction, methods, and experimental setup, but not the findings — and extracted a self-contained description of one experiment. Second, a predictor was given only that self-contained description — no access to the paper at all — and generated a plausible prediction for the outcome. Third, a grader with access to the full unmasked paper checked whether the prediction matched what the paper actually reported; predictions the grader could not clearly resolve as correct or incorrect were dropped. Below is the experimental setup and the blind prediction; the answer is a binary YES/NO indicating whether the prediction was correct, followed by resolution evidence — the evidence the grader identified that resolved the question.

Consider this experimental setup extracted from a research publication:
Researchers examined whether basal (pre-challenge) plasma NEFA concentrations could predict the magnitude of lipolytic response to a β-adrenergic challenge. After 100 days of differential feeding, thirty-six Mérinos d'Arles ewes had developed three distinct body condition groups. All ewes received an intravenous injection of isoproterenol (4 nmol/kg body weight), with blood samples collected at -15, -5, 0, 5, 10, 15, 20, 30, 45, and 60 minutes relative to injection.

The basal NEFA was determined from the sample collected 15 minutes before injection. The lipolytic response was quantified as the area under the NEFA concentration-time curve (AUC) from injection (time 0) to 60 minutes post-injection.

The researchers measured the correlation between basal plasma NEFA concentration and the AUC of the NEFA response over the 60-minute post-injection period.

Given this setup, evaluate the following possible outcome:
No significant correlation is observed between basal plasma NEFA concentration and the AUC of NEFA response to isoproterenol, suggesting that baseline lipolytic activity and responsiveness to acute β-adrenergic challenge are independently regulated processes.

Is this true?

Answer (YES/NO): NO